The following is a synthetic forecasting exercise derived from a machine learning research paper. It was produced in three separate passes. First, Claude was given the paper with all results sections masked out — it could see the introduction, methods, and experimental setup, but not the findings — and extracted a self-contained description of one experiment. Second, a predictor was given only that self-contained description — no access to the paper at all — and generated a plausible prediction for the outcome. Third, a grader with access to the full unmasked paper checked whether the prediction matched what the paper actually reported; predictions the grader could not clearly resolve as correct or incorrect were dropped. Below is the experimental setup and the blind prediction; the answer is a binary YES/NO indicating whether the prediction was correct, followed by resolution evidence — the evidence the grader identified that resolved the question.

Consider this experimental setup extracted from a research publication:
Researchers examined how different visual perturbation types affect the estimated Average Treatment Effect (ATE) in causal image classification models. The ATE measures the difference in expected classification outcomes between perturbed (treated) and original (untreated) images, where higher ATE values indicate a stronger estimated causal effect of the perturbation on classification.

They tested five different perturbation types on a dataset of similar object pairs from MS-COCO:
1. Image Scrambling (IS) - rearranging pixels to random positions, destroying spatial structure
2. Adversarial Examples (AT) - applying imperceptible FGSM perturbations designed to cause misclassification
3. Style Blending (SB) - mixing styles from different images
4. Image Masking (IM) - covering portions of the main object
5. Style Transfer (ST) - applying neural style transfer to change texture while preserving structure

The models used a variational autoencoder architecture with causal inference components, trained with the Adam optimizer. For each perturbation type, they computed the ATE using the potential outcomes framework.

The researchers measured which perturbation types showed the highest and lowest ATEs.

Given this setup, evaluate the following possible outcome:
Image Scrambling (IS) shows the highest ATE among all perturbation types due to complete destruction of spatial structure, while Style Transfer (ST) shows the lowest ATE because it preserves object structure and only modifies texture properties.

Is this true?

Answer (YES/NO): NO